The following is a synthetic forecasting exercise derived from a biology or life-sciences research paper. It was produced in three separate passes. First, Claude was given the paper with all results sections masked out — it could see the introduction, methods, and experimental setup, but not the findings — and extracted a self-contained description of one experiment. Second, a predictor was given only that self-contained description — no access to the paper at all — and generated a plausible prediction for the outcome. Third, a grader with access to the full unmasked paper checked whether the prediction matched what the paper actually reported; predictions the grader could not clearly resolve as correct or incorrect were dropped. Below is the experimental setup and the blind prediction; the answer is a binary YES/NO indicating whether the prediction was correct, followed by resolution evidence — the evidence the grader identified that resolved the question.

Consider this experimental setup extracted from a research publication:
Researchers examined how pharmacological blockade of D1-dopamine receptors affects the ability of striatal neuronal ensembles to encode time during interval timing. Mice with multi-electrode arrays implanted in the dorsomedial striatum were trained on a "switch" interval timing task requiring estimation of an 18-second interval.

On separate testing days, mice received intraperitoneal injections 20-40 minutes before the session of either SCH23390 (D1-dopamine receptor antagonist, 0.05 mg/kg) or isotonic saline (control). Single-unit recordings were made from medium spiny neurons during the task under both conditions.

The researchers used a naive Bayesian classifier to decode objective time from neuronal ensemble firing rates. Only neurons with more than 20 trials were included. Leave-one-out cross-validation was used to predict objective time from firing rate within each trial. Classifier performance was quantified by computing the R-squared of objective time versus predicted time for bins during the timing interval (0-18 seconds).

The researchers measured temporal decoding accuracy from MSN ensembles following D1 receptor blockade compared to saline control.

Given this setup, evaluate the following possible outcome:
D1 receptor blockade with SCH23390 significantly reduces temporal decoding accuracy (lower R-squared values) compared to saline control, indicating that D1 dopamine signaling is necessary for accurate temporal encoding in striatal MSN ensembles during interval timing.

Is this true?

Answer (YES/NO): YES